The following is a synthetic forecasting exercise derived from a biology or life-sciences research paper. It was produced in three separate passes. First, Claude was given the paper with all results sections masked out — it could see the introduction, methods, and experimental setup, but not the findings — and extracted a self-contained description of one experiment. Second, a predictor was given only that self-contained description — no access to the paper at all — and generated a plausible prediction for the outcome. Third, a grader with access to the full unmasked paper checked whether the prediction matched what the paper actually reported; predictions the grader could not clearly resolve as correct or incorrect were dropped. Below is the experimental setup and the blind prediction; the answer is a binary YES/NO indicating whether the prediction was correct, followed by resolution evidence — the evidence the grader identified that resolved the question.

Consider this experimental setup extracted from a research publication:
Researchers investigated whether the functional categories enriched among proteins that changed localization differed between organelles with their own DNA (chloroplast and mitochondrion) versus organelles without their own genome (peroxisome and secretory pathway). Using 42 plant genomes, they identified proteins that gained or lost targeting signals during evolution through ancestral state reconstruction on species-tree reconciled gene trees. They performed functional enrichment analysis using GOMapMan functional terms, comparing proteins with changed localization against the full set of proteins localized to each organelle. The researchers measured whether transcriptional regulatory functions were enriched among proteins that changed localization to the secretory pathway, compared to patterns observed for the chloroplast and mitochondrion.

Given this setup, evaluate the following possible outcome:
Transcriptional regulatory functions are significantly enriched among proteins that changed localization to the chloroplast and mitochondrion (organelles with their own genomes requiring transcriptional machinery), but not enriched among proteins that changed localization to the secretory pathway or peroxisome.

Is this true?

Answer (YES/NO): YES